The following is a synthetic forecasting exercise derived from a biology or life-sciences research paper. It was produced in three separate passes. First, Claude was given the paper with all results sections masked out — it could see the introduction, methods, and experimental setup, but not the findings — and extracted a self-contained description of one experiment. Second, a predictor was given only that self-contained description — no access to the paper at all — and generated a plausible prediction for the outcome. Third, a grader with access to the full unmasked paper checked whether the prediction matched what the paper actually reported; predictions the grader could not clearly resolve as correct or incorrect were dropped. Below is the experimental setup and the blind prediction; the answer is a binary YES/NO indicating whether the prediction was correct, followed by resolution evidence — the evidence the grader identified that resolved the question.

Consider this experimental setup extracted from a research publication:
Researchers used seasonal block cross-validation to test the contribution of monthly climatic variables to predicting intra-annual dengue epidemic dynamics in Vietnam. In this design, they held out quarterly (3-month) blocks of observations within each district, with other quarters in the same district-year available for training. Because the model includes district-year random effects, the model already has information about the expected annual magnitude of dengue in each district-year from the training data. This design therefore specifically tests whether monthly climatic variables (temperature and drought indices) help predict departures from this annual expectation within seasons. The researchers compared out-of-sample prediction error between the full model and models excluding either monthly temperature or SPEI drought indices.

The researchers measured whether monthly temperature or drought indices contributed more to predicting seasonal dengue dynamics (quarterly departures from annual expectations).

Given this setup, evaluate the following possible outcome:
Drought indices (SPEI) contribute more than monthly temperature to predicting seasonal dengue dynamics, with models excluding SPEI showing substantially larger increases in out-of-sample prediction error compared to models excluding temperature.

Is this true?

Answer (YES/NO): NO